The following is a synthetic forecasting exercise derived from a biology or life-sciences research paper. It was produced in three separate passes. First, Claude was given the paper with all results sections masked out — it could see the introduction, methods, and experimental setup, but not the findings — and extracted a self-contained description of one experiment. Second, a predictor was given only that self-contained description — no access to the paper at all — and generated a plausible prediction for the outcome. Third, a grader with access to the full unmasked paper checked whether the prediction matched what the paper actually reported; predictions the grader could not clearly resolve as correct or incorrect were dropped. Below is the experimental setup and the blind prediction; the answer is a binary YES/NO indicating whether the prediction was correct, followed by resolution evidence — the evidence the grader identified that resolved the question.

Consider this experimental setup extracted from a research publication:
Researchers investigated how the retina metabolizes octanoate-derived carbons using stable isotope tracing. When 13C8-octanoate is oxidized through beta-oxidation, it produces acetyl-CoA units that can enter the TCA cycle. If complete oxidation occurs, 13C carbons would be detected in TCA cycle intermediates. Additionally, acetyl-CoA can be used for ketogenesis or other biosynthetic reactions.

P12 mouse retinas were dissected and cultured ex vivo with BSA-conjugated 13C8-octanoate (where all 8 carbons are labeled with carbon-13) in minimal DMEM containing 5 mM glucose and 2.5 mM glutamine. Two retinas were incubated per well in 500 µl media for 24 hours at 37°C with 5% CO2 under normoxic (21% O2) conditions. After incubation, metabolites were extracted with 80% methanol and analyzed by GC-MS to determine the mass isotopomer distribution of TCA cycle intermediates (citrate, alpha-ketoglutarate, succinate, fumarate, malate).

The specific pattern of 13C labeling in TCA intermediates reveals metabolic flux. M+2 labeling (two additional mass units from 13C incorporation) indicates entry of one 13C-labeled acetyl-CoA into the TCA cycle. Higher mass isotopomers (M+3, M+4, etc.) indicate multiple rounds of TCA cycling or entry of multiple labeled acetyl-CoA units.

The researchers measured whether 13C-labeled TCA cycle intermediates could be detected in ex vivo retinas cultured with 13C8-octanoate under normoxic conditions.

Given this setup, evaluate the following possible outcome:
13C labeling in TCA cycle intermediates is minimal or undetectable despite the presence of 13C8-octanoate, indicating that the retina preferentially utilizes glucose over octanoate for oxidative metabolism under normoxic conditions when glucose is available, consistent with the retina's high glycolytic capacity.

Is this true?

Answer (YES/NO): NO